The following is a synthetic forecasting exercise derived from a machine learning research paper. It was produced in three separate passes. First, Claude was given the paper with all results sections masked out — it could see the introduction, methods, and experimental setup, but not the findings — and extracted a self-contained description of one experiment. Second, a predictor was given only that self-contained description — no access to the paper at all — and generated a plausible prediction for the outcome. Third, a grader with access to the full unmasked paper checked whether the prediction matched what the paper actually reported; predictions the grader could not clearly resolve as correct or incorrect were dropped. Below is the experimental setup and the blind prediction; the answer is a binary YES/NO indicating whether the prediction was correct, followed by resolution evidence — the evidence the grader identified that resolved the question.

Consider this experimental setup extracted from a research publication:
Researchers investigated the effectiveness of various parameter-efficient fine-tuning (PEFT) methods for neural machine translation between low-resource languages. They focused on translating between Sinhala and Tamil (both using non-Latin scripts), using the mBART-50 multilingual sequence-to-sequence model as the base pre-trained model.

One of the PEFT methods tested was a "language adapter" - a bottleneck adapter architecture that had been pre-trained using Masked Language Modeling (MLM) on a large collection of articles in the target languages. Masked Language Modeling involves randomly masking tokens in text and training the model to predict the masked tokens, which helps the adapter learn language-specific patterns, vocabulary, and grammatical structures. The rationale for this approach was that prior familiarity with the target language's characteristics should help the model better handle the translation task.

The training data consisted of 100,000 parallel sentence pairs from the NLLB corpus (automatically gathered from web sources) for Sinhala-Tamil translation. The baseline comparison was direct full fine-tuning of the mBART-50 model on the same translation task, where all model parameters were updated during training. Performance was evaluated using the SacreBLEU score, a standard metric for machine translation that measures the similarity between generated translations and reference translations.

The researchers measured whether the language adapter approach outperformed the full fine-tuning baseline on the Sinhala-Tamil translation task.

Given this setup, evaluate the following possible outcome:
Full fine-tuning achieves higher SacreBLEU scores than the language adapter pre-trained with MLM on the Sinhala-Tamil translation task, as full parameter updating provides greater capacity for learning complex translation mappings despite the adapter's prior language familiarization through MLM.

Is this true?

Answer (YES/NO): NO